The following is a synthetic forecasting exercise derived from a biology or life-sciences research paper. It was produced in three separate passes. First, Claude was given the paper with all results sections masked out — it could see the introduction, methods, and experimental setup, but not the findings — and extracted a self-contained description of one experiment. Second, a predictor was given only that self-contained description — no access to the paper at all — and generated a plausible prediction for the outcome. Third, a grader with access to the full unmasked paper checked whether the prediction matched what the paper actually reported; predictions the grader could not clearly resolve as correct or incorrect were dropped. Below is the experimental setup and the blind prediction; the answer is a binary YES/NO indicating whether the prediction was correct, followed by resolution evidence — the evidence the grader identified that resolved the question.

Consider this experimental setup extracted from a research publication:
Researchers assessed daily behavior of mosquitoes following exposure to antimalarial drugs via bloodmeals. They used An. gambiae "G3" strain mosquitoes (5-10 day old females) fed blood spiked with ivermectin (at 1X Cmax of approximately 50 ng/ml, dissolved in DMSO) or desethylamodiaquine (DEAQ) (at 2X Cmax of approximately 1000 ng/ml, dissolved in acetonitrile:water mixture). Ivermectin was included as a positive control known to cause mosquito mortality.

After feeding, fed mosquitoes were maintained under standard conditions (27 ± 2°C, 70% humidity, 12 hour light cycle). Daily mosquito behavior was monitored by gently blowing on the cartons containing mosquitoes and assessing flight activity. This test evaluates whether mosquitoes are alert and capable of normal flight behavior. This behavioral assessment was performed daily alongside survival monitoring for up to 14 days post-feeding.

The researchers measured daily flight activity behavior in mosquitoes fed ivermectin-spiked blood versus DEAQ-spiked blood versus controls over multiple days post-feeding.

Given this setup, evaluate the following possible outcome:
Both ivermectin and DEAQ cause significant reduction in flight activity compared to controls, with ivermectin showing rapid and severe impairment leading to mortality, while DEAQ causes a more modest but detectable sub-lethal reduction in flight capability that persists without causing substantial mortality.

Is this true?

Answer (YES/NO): NO